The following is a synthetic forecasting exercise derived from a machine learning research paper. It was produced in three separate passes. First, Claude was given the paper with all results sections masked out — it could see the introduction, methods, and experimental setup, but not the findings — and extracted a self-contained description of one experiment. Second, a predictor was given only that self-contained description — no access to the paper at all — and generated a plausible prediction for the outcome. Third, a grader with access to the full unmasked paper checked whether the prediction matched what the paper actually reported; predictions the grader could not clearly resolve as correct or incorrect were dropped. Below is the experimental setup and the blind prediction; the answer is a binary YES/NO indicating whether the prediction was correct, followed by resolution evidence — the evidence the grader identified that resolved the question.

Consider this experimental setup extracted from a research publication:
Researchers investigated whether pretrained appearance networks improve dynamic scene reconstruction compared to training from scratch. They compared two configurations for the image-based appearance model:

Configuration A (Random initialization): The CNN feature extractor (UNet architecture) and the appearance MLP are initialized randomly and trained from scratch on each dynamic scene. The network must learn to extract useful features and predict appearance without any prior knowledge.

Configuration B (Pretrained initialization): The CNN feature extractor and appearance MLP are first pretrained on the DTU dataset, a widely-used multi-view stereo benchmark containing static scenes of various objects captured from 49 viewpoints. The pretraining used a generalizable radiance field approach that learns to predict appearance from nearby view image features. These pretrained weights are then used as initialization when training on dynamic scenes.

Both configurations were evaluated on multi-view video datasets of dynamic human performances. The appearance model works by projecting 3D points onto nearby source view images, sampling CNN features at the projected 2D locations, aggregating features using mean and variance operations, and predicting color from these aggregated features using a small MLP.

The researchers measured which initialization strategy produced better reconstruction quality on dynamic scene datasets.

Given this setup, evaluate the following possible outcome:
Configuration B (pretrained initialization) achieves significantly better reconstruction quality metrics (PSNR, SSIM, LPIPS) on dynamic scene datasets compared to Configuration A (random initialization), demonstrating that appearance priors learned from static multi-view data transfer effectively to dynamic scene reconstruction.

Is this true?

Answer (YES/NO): NO